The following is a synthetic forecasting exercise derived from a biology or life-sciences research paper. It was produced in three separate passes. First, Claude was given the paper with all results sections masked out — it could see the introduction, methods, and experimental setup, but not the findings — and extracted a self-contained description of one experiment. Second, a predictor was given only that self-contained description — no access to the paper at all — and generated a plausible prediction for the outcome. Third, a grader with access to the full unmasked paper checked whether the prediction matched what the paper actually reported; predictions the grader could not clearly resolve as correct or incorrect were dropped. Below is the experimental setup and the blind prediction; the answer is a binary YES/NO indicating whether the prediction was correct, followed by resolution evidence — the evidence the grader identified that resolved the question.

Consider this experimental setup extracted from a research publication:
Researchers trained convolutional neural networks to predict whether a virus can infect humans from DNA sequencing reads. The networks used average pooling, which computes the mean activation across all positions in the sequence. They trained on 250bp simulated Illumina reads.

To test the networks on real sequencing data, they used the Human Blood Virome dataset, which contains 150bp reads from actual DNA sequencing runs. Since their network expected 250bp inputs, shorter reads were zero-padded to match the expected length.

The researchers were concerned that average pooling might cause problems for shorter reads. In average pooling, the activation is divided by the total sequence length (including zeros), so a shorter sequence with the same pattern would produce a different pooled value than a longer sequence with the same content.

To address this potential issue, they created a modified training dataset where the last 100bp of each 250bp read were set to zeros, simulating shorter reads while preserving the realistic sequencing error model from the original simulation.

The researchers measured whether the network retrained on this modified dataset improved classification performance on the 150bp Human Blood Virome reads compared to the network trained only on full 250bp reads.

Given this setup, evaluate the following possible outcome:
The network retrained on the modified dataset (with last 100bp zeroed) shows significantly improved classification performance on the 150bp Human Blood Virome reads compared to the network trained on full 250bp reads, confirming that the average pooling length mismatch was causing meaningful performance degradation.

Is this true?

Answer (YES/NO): NO